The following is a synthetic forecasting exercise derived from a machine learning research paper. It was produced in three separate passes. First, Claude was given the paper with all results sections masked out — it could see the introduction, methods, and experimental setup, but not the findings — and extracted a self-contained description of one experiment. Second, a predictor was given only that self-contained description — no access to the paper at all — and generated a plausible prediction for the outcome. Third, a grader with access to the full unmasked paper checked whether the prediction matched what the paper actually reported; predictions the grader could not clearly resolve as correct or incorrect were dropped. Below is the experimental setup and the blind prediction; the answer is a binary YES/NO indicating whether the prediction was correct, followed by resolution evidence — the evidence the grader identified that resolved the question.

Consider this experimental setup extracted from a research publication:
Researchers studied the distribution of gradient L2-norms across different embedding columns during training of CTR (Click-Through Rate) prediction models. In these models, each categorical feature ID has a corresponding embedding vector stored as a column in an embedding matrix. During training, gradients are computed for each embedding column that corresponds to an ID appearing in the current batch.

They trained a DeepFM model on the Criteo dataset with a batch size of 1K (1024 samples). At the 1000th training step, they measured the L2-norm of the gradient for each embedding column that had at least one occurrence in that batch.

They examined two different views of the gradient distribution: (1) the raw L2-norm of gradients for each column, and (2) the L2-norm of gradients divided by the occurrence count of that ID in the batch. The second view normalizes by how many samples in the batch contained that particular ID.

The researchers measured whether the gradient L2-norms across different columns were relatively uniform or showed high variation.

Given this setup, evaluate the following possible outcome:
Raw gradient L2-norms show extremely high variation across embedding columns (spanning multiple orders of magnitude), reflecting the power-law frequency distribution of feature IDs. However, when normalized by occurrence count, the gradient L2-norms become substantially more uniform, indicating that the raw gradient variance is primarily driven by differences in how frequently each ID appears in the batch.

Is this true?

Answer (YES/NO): NO